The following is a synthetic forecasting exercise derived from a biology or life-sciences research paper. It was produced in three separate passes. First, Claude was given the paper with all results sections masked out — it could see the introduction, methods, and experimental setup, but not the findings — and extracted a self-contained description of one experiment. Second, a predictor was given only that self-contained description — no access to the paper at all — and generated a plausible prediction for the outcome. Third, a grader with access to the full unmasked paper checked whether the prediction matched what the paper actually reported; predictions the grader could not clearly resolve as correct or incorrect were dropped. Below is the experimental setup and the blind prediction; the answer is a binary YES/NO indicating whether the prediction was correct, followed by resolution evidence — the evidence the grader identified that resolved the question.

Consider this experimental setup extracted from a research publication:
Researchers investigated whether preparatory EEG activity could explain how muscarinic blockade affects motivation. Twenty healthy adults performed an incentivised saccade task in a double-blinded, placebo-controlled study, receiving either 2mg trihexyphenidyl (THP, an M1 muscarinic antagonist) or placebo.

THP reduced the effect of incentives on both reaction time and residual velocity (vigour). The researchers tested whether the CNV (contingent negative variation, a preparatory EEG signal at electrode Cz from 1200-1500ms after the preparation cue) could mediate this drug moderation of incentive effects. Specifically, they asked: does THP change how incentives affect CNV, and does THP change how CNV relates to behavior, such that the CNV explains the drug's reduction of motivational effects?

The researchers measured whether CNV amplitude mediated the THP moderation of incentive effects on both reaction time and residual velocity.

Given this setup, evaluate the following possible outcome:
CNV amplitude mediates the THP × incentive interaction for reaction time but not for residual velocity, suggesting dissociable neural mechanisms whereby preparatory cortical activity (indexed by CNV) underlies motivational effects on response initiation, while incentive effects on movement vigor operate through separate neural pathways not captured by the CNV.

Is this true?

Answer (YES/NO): YES